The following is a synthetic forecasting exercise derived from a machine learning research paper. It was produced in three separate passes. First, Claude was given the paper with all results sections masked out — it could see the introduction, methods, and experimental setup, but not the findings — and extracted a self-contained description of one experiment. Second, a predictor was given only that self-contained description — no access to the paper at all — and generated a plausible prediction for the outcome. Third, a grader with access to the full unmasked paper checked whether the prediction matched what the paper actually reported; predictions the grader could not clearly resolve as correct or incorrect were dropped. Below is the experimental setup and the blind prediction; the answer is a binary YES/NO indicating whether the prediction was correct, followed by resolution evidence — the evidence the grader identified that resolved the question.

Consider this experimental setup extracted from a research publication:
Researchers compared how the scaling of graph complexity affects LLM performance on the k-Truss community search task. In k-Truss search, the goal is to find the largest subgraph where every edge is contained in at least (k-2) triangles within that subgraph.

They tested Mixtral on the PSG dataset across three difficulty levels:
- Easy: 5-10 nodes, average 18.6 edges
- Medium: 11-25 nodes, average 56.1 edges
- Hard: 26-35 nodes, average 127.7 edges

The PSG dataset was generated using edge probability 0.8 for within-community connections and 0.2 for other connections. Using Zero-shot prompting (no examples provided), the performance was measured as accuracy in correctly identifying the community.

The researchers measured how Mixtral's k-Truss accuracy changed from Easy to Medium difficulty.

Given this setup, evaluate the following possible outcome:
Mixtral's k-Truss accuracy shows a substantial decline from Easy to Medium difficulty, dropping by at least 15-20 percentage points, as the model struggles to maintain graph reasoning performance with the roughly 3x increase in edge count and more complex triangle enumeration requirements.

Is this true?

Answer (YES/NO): YES